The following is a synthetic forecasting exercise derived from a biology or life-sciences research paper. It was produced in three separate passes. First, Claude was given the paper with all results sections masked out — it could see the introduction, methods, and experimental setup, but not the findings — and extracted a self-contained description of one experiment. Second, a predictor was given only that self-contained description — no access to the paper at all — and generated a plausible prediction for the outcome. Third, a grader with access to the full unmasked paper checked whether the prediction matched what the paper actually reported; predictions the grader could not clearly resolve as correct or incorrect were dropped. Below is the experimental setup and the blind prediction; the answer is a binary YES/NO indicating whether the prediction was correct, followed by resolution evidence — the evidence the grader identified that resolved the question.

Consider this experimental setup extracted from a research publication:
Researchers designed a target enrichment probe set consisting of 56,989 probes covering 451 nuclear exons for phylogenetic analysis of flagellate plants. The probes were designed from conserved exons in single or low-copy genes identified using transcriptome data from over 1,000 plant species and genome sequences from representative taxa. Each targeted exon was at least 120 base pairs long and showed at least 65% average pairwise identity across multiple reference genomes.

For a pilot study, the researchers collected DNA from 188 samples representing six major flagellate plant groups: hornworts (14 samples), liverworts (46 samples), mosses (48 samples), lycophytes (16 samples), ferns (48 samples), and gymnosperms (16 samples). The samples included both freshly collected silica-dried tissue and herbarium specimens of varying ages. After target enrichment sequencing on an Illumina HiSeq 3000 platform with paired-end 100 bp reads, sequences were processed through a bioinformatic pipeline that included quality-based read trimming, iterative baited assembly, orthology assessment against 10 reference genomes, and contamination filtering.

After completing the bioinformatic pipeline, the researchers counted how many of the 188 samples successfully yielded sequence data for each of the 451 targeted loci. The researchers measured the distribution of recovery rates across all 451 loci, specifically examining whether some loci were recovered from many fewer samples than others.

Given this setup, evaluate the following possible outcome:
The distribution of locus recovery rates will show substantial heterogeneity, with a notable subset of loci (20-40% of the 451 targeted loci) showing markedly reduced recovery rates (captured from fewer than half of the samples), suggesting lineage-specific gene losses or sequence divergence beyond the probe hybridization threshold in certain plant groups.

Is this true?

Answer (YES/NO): NO